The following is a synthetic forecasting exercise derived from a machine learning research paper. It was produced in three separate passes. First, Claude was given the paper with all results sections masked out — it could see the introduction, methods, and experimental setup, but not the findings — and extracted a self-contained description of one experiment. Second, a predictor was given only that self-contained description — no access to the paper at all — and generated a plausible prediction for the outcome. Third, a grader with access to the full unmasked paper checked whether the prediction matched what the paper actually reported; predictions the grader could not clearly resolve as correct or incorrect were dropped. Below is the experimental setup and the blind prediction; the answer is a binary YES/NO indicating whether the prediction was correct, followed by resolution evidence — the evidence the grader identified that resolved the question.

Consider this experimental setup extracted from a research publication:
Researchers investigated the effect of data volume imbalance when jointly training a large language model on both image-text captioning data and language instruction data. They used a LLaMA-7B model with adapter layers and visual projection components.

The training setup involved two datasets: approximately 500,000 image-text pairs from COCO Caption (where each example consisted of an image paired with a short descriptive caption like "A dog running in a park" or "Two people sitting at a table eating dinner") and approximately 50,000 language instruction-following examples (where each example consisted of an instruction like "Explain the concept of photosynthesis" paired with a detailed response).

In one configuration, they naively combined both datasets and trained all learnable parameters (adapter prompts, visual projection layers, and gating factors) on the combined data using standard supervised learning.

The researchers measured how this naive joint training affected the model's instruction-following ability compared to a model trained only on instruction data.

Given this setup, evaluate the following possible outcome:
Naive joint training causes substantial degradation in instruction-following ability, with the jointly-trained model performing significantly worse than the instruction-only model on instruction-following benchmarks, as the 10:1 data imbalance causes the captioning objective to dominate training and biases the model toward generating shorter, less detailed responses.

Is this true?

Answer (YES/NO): YES